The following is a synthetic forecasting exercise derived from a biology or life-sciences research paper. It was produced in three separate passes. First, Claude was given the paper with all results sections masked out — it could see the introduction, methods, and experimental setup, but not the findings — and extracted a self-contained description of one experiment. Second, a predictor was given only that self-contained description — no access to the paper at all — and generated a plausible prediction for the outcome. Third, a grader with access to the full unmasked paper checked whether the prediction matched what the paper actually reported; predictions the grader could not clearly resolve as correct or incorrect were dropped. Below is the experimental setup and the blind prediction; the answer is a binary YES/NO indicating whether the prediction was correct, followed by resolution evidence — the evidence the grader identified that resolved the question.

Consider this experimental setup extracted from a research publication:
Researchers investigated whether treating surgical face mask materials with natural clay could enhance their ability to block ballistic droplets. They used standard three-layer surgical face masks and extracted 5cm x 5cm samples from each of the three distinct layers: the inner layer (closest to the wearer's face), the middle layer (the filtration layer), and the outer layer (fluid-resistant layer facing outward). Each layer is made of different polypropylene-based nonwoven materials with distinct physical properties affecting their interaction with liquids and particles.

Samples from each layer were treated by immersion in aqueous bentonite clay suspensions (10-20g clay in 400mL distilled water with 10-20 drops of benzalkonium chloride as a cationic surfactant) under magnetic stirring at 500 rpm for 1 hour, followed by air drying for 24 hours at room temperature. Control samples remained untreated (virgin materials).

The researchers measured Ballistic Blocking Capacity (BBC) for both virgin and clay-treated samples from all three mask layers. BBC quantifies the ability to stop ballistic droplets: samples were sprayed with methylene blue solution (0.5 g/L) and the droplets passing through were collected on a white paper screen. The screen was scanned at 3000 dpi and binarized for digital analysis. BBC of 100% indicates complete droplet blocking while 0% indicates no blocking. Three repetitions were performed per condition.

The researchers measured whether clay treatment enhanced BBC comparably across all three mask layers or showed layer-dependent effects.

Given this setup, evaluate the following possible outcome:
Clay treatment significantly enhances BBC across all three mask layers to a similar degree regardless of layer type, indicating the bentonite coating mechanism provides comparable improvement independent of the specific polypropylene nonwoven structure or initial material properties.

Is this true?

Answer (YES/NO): NO